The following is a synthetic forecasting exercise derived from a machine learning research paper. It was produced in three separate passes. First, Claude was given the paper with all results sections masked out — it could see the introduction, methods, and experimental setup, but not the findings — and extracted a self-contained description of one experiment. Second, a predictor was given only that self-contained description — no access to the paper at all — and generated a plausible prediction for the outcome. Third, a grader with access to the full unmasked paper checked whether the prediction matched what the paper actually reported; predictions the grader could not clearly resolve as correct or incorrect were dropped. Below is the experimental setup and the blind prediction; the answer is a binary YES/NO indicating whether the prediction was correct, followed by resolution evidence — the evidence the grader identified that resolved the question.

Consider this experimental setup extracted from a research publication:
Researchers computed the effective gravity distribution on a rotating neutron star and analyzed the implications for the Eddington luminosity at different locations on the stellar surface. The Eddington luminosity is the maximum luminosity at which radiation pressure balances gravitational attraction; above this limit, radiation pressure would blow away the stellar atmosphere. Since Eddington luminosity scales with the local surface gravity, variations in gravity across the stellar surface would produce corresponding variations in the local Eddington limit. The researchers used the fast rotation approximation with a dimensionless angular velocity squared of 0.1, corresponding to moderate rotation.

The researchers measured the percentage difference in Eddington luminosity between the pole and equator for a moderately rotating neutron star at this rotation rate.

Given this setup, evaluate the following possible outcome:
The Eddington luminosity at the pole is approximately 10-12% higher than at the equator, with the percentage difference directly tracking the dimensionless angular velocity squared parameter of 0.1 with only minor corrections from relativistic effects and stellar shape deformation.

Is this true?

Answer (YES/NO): YES